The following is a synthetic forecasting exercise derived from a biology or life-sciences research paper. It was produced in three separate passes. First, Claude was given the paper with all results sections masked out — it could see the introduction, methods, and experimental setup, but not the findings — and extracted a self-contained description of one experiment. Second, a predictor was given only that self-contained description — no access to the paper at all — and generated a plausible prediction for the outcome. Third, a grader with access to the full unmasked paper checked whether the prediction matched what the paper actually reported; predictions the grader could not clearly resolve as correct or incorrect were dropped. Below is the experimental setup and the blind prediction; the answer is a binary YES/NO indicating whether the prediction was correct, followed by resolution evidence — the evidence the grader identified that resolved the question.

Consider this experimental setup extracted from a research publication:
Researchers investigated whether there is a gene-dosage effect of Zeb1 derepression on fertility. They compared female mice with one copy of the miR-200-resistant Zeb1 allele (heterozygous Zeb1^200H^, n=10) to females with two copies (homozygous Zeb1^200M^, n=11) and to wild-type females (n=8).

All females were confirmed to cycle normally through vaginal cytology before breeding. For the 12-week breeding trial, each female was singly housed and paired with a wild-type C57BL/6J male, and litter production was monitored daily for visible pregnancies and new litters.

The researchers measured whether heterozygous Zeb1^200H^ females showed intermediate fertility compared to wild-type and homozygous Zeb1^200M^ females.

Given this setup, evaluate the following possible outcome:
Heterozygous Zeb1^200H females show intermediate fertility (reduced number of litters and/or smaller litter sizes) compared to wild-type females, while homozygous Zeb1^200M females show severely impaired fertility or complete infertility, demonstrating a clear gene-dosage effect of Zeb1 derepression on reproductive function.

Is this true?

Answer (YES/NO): NO